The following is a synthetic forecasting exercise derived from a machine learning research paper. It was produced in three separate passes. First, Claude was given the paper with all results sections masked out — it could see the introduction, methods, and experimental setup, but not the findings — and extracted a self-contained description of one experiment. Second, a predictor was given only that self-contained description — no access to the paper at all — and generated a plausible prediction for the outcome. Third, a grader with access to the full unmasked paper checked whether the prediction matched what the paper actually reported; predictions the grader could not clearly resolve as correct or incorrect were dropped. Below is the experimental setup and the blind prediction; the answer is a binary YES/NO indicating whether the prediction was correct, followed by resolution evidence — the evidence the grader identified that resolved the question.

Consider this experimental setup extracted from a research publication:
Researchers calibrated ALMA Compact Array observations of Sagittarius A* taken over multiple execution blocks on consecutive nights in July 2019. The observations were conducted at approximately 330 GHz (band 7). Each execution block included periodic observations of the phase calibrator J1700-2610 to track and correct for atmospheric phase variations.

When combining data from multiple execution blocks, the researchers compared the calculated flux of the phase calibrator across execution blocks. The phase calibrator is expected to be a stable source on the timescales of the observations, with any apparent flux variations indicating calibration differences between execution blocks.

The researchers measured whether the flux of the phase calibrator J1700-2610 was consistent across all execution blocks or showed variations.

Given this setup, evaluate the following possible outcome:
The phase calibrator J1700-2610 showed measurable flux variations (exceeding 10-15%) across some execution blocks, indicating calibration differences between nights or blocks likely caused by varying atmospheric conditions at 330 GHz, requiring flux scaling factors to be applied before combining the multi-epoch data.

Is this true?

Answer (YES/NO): NO